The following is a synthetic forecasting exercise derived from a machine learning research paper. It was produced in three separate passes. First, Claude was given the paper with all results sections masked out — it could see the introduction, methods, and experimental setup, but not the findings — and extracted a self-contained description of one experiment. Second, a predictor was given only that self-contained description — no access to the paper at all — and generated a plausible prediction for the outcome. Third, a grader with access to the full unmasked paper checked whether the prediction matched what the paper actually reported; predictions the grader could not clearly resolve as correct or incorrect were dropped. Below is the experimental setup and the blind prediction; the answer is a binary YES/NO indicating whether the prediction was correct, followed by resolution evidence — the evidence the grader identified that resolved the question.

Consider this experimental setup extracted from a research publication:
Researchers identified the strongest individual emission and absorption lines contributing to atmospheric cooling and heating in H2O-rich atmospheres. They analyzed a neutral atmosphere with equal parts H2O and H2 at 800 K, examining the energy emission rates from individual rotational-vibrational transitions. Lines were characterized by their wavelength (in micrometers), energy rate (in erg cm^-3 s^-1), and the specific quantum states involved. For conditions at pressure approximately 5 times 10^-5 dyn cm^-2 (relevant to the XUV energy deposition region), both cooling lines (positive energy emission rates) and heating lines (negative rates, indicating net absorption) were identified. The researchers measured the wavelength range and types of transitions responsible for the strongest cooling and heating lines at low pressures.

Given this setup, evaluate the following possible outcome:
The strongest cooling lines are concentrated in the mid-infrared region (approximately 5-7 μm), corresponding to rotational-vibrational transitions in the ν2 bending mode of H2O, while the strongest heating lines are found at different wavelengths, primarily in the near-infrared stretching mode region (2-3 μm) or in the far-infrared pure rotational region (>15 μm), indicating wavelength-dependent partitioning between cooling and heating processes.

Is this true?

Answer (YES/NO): NO